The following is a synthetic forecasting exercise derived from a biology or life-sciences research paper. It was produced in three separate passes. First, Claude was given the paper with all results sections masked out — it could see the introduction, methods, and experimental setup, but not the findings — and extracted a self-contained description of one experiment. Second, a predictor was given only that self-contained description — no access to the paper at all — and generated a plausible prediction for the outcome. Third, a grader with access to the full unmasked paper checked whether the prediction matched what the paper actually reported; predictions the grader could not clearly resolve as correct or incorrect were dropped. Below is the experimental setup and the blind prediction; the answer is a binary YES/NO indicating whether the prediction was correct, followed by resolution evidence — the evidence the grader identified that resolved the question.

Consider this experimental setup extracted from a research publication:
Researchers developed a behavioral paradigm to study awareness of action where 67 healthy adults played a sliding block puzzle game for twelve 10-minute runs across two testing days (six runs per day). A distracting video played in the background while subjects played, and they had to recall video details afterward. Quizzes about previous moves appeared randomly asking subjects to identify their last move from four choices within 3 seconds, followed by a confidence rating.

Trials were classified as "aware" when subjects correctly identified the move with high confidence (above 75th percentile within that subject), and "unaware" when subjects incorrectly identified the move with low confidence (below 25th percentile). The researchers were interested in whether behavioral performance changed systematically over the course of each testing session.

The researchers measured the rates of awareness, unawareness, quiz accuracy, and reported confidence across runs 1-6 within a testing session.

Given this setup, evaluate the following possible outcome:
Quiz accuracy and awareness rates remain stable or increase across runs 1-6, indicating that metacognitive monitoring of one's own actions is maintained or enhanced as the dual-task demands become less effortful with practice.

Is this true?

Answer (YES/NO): NO